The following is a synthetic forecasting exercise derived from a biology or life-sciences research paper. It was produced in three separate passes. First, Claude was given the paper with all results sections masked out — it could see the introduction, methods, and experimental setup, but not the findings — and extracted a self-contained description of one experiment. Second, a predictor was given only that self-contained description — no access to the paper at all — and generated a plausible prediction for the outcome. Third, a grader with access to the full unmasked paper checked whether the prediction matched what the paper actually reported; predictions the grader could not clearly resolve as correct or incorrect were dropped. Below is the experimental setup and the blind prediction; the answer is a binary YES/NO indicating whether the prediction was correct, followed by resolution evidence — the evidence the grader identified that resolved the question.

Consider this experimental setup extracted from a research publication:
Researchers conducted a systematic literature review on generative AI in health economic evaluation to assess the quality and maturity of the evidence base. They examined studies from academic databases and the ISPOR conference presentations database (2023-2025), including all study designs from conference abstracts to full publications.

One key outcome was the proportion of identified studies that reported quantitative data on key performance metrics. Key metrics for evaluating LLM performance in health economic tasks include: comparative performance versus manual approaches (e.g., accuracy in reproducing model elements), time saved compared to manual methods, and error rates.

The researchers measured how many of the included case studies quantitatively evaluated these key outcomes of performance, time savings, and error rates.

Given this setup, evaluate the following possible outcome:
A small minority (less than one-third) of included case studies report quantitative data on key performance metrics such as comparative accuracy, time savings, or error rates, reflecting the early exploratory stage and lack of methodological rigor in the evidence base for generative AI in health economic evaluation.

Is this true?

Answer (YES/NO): NO